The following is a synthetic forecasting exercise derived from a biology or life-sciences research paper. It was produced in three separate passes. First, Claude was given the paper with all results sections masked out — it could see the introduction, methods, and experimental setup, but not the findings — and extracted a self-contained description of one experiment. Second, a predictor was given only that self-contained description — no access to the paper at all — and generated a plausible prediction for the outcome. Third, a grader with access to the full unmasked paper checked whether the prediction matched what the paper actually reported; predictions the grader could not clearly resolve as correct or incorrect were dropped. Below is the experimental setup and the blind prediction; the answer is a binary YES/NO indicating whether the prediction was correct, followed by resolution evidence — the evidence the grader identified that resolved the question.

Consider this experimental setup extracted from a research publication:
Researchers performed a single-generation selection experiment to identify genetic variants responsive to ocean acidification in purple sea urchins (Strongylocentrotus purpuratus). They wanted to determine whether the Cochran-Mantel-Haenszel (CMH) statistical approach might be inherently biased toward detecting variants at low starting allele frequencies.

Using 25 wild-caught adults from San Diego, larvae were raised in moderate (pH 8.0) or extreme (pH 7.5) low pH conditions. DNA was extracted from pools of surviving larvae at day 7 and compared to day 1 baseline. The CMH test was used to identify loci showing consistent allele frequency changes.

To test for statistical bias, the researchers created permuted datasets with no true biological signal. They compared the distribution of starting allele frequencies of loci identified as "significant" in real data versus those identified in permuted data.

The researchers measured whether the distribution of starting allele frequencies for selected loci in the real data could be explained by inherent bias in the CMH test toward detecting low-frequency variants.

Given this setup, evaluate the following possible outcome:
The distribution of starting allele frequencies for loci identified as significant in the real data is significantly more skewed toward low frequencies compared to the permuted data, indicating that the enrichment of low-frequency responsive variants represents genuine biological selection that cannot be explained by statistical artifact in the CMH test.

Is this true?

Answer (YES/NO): YES